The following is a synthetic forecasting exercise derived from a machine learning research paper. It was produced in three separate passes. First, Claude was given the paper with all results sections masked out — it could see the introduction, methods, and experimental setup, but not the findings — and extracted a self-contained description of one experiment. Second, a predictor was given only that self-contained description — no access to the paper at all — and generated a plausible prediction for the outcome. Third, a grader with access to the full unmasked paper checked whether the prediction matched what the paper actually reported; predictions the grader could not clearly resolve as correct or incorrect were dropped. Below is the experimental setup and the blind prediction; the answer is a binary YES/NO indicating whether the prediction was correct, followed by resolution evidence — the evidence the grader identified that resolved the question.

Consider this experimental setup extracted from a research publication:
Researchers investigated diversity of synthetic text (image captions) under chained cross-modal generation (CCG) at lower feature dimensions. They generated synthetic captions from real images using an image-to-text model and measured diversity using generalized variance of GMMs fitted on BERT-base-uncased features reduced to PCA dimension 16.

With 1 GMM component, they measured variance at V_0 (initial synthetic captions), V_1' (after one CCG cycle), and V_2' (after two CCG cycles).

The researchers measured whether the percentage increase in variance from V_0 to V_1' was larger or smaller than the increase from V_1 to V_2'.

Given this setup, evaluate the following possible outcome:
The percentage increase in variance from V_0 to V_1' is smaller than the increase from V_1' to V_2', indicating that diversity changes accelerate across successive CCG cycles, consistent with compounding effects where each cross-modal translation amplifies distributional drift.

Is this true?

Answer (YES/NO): NO